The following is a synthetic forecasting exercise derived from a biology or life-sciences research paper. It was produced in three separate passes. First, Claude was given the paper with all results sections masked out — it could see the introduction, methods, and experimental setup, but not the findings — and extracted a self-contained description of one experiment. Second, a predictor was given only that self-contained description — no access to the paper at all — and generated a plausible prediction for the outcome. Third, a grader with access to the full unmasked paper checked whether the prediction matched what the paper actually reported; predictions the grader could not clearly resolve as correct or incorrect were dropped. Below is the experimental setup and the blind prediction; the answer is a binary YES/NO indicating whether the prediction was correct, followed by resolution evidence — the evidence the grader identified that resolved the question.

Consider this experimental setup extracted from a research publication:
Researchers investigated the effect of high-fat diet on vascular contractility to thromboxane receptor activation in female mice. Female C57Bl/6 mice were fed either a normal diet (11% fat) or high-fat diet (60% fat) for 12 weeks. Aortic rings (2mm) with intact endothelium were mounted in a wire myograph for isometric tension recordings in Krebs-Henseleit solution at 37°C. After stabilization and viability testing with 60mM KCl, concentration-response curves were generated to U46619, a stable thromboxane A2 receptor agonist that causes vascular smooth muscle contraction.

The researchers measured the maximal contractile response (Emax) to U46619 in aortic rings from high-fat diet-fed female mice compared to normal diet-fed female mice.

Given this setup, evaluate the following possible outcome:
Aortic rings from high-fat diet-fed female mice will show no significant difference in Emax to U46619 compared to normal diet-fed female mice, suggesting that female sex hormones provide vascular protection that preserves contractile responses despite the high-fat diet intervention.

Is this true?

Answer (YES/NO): NO